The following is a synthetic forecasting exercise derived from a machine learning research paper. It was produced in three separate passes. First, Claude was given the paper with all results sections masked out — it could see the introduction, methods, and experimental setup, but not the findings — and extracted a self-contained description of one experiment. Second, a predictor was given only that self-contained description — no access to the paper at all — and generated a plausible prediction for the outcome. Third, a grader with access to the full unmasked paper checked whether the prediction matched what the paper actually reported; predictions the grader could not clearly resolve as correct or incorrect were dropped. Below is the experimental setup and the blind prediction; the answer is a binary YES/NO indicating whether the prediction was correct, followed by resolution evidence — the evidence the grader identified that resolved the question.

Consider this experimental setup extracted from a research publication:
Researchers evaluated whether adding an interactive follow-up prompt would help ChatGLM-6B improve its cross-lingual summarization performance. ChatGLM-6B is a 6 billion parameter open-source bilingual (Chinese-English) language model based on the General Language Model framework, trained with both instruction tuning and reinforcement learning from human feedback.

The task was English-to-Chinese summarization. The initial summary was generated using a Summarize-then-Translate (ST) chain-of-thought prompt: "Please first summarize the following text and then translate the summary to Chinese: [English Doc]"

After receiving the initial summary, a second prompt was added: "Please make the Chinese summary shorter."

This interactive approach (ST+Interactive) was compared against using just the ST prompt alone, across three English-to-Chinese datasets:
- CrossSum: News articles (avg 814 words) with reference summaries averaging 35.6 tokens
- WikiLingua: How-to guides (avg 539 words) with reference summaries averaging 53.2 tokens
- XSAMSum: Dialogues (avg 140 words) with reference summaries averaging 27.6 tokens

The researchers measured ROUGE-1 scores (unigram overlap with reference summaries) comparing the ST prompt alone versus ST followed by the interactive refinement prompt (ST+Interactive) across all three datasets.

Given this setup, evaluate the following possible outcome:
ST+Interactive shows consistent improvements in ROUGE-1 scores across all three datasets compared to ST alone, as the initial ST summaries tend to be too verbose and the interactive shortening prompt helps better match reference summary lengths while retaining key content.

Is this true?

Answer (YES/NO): NO